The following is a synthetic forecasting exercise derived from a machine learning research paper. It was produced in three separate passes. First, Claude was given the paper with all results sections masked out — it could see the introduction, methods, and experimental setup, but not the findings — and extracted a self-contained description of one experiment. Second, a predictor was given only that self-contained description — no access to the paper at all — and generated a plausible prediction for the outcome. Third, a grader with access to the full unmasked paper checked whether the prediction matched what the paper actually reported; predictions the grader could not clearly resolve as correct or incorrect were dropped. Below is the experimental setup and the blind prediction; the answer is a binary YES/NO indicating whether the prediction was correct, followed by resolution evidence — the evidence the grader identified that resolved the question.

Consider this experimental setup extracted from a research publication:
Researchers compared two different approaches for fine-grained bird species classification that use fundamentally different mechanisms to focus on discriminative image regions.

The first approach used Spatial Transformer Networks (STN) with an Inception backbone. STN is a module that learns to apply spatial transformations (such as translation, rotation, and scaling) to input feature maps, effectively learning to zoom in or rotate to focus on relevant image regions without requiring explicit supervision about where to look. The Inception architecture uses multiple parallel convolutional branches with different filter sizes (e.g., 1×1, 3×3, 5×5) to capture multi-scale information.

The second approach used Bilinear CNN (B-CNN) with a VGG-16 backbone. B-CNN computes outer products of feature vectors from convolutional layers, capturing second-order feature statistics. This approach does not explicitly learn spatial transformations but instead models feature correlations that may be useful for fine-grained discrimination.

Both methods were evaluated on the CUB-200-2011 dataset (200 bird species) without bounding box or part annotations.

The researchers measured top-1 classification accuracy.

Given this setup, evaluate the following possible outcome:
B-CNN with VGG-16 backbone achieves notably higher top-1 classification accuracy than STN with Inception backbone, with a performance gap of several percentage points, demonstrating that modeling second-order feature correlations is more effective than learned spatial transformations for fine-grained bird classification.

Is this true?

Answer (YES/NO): NO